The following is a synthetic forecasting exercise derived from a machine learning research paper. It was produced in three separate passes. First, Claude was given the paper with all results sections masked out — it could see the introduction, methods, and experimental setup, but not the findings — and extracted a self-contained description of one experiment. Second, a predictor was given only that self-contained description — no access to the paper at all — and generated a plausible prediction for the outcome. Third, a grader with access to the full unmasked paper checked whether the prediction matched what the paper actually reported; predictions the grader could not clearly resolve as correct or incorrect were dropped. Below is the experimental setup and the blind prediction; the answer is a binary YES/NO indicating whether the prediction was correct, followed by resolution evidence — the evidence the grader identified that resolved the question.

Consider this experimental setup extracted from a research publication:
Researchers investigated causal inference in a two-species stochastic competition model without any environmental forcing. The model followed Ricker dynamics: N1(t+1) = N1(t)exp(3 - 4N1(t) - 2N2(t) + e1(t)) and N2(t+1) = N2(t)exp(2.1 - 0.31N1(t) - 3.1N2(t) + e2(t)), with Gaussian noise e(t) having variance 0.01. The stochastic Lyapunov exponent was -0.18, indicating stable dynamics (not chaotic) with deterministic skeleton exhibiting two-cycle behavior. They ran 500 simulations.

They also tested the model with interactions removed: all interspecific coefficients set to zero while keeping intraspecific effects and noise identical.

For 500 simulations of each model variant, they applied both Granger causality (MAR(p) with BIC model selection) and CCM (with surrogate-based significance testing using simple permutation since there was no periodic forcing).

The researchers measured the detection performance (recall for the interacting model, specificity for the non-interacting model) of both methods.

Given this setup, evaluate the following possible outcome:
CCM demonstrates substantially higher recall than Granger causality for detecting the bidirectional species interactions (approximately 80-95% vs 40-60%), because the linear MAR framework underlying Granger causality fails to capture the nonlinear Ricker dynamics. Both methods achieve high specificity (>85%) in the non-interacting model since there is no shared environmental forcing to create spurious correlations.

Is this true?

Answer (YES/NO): NO